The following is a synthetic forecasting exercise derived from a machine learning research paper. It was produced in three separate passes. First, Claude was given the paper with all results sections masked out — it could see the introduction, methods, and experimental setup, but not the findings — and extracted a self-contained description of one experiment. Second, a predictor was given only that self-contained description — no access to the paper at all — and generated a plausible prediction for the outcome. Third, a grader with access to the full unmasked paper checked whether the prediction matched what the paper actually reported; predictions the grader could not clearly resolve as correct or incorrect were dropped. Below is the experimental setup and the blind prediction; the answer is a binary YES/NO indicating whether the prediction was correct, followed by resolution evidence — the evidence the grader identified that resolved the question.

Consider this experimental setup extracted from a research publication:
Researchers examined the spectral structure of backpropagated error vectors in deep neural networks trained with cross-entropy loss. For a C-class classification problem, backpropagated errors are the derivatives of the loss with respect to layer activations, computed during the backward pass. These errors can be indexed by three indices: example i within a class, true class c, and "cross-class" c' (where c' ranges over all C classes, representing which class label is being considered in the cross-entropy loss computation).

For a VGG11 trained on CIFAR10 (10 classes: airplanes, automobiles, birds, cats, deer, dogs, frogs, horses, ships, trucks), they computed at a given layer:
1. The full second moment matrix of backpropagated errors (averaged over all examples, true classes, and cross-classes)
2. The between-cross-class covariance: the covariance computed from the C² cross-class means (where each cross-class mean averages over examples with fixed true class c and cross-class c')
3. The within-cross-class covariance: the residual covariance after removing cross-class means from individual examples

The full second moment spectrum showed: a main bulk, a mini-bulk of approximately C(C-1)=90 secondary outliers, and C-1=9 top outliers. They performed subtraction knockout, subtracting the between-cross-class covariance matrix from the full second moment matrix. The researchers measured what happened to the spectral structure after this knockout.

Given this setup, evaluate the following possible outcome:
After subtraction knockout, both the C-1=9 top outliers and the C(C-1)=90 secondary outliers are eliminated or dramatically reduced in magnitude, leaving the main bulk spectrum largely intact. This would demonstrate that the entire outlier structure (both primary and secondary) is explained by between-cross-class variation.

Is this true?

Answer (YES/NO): NO